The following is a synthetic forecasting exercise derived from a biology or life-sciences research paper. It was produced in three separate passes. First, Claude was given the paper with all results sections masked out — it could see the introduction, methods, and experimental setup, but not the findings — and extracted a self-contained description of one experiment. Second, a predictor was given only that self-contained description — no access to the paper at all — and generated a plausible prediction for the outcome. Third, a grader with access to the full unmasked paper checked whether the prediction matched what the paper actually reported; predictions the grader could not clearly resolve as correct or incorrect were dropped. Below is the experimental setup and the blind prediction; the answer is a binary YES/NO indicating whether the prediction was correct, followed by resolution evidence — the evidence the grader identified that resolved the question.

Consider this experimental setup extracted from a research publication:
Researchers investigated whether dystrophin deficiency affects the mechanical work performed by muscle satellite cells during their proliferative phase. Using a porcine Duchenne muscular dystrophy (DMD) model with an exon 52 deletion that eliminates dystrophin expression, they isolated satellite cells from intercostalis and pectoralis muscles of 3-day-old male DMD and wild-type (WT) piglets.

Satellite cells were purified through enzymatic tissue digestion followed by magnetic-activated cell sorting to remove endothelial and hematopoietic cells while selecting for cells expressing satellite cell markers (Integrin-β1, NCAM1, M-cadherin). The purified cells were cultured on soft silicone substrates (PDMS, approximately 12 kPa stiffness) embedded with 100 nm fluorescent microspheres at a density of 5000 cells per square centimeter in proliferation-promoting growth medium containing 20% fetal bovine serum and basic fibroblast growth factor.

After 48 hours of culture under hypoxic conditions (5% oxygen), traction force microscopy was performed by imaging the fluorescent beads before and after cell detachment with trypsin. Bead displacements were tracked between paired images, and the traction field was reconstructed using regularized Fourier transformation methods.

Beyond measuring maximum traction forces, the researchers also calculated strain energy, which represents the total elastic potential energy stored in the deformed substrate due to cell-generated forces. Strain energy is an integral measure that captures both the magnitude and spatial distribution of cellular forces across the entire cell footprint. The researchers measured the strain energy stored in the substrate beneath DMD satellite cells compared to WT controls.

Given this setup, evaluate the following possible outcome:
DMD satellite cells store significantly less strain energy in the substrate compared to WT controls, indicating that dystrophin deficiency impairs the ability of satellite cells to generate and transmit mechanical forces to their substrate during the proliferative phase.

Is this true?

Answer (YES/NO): NO